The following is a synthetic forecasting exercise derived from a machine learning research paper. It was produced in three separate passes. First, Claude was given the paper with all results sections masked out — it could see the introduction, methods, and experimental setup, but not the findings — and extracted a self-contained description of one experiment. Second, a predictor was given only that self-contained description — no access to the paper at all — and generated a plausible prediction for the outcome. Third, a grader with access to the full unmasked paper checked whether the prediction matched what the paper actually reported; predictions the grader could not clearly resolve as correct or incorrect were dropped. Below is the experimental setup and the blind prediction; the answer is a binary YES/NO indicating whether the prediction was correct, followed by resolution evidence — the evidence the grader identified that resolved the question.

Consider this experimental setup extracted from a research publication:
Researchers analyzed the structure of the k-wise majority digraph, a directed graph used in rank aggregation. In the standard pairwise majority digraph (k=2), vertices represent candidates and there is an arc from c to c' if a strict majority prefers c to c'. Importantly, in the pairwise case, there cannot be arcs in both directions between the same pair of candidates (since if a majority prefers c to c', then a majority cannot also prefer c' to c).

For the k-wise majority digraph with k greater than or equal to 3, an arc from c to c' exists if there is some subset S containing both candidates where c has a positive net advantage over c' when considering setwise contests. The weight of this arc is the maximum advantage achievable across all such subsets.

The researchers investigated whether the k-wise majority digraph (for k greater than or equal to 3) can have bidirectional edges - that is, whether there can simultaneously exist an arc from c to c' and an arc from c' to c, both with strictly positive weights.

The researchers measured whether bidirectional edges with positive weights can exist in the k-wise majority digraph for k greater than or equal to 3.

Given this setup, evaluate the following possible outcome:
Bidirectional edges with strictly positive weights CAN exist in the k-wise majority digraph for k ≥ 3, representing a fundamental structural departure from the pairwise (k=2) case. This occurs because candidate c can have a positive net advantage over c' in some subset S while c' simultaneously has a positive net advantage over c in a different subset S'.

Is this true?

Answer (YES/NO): YES